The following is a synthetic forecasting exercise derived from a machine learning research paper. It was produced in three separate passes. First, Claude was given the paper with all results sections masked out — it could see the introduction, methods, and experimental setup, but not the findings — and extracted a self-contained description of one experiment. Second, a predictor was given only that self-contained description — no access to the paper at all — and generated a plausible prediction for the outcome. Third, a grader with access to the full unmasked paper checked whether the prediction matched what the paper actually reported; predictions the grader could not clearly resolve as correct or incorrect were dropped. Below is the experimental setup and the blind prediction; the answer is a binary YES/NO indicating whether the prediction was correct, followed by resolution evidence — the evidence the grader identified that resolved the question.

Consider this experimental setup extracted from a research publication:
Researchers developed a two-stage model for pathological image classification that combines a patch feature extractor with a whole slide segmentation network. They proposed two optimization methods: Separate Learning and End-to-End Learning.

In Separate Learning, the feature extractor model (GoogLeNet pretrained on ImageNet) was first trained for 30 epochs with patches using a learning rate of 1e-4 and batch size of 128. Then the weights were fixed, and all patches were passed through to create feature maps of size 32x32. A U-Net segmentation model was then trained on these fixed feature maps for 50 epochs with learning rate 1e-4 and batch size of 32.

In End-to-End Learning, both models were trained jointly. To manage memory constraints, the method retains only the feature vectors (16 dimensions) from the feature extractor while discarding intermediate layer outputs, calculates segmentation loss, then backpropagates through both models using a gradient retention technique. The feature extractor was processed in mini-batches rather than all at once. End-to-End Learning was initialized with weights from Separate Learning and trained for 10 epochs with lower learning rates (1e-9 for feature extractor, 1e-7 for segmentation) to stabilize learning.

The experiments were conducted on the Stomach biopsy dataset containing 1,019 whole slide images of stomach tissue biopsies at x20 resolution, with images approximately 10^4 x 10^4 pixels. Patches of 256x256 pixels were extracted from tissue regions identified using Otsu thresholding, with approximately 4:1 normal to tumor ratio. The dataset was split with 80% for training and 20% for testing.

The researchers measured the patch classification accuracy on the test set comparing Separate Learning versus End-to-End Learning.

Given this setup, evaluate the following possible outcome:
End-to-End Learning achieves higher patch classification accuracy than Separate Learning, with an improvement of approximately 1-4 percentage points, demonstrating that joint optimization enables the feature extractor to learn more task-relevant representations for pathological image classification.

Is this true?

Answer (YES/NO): NO